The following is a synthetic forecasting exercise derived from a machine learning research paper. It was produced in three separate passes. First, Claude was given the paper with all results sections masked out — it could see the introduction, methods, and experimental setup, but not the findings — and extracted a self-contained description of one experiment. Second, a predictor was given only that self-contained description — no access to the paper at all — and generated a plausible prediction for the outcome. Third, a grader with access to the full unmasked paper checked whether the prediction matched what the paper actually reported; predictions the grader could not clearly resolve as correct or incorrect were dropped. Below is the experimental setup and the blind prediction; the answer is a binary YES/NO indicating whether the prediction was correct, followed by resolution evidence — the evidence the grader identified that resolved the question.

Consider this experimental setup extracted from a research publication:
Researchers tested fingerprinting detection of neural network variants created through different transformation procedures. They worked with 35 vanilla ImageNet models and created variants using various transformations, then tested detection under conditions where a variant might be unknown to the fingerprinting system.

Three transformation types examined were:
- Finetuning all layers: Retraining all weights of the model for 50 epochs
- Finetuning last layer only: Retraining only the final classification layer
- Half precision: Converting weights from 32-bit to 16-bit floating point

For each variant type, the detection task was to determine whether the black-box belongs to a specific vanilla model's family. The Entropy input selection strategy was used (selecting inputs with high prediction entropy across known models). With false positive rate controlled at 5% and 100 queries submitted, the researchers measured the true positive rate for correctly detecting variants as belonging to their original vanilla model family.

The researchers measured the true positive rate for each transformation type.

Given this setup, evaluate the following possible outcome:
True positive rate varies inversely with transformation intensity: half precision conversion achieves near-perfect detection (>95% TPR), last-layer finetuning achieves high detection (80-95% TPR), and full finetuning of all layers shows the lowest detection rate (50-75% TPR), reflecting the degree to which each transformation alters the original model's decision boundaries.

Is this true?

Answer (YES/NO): NO